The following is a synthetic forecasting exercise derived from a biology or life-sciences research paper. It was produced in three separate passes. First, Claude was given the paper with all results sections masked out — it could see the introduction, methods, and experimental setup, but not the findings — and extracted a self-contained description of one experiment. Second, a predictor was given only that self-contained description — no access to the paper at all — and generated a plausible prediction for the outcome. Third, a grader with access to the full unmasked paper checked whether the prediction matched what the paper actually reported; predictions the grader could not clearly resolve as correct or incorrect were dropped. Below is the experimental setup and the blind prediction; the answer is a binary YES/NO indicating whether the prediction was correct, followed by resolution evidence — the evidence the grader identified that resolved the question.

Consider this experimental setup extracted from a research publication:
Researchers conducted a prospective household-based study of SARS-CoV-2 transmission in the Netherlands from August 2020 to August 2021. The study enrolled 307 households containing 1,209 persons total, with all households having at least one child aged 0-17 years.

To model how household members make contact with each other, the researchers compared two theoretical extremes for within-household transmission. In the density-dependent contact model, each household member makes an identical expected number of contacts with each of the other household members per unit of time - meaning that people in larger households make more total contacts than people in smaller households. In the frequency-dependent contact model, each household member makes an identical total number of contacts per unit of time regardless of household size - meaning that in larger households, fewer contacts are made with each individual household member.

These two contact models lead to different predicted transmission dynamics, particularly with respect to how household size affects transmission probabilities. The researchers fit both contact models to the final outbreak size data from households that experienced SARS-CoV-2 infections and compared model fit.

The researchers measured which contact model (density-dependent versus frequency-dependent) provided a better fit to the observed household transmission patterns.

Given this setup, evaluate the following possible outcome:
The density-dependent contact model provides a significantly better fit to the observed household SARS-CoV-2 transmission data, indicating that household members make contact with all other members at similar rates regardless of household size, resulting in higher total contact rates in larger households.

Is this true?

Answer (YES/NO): NO